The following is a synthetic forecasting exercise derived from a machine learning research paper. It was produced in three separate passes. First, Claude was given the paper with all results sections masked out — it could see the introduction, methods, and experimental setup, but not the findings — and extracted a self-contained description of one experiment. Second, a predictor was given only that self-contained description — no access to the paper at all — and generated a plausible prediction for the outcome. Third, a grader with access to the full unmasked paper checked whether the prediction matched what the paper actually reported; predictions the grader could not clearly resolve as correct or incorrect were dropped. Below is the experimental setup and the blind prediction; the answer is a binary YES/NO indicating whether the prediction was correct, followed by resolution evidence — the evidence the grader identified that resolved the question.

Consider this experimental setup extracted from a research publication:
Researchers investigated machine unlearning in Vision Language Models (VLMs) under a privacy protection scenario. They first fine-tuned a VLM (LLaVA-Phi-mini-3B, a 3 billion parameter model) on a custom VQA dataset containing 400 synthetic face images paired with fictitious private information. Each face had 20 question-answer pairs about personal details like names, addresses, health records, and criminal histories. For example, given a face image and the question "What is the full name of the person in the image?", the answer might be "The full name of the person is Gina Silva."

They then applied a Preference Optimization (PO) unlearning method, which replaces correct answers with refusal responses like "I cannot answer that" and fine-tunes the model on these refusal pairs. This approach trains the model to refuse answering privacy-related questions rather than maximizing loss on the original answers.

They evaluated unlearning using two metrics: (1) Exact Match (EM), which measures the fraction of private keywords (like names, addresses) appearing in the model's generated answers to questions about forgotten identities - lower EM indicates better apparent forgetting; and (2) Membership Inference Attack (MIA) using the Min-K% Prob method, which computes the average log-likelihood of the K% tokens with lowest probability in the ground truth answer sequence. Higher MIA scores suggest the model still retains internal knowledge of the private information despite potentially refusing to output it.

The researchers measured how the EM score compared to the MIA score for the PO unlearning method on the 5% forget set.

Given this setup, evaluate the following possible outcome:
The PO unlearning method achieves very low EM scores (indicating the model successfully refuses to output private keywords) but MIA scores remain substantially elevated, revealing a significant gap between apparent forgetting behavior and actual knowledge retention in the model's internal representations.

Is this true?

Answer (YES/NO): YES